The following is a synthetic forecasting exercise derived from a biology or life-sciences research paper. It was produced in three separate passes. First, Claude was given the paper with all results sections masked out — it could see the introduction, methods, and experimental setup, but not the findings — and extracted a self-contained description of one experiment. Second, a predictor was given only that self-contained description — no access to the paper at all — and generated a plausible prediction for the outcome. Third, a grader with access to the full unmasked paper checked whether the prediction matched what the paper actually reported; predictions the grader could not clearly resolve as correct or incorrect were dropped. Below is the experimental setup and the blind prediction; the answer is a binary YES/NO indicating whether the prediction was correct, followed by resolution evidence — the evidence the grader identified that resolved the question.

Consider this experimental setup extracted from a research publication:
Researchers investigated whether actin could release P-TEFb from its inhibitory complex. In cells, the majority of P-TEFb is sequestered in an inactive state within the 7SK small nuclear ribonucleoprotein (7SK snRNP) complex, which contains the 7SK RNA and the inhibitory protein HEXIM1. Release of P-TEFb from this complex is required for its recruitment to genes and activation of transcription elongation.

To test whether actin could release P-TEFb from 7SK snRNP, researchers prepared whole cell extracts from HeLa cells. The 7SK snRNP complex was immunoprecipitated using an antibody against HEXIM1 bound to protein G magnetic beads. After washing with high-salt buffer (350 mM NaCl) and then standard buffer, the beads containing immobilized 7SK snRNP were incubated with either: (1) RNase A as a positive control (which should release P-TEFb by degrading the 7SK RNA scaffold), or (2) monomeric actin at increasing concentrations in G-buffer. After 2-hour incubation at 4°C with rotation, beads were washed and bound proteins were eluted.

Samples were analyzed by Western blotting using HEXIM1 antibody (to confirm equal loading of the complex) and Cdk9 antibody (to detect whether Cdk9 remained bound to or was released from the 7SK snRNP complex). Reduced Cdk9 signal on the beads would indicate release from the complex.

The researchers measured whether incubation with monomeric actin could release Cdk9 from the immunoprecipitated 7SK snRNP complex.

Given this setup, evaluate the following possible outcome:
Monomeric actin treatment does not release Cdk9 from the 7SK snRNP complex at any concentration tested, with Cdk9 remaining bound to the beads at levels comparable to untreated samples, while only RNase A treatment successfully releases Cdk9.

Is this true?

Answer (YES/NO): YES